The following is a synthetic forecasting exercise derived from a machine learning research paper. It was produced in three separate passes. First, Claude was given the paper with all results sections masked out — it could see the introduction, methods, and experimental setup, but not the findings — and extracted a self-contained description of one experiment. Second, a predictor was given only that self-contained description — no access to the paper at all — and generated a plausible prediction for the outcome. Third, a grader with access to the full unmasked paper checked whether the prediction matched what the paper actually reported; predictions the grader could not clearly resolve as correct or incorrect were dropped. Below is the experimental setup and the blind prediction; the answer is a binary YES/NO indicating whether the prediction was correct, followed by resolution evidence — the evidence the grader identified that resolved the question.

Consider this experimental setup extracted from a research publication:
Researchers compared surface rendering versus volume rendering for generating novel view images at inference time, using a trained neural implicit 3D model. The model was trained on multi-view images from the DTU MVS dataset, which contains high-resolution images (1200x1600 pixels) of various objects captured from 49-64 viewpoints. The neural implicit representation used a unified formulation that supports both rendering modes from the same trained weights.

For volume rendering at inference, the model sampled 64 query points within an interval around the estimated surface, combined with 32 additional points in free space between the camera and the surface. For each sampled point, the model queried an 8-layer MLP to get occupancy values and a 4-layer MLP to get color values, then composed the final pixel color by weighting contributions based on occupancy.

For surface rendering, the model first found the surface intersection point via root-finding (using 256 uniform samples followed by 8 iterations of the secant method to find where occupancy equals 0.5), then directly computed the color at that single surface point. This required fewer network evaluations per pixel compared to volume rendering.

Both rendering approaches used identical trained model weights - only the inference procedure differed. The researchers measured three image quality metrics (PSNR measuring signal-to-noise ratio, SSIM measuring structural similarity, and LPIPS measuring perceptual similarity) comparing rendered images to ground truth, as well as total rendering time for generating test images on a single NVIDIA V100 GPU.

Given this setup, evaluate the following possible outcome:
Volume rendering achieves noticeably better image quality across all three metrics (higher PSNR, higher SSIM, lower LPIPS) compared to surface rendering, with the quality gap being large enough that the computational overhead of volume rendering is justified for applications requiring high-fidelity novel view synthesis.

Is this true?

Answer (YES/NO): NO